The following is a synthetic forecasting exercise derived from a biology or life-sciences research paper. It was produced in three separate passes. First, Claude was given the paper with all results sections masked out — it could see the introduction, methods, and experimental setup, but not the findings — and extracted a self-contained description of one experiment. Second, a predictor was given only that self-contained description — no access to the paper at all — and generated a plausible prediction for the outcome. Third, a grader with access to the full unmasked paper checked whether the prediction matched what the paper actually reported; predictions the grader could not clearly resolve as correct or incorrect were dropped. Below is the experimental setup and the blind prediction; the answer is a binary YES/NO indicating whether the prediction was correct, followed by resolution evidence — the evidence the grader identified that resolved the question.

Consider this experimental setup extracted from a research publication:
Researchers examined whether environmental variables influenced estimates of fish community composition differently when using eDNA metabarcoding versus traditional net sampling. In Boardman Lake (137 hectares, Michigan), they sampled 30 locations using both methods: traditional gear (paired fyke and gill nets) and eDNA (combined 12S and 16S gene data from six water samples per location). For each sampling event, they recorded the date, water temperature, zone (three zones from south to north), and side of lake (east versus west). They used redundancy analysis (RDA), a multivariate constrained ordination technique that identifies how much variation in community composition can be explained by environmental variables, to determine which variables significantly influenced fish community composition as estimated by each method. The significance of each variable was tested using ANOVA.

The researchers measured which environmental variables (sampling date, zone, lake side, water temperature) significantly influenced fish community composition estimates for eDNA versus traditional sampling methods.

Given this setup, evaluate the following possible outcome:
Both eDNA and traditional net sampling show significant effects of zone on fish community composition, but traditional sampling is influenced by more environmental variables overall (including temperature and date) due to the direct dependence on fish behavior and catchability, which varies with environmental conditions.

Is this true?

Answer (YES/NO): NO